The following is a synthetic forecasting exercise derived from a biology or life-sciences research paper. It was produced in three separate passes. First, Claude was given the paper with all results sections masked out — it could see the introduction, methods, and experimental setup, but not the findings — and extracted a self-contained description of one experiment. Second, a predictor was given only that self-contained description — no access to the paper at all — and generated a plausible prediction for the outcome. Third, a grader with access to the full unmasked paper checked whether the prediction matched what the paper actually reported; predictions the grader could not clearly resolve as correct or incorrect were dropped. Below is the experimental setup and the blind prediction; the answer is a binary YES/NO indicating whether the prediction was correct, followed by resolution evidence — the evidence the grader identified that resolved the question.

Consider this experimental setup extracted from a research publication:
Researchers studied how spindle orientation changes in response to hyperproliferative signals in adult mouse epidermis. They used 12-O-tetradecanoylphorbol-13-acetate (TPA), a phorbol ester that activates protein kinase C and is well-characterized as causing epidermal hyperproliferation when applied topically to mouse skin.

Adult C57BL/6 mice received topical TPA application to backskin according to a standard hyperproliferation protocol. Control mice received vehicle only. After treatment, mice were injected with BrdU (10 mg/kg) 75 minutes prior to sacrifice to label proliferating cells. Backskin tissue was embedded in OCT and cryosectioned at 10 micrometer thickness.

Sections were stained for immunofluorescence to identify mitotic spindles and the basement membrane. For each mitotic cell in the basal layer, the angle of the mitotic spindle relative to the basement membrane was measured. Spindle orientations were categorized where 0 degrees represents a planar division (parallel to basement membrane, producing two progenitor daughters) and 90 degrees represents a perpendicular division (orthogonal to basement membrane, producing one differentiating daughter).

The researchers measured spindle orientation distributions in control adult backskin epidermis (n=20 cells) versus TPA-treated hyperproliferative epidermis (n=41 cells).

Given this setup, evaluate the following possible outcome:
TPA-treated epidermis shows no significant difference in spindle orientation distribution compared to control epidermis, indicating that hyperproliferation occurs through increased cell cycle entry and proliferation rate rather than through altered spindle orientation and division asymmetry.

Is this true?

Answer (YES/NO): NO